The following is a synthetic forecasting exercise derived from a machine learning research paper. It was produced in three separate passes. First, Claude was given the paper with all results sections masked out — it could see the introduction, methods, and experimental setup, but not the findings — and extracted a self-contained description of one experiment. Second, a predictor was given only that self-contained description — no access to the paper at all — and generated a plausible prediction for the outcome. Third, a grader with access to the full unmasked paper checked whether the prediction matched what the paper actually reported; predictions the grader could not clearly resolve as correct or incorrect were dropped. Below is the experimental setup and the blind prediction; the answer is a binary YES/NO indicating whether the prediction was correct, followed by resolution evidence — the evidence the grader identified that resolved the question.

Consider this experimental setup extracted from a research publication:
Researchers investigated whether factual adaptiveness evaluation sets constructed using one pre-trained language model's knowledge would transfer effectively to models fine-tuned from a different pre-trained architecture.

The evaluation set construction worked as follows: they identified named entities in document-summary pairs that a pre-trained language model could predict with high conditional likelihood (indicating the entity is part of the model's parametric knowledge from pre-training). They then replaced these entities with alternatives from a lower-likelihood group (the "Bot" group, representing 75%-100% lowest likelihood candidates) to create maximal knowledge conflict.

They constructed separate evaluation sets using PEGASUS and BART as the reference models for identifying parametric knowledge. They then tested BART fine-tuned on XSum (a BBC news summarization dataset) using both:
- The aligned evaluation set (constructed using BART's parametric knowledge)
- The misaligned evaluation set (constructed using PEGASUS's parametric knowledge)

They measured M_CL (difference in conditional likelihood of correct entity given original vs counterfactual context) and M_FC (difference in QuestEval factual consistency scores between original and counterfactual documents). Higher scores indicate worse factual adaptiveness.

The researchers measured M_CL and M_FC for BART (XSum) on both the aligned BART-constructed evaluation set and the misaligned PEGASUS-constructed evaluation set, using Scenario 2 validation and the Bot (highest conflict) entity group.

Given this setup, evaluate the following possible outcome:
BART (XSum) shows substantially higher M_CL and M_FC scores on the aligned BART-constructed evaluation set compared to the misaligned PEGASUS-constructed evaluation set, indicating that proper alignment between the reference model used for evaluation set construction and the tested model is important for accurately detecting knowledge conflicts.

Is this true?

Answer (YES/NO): NO